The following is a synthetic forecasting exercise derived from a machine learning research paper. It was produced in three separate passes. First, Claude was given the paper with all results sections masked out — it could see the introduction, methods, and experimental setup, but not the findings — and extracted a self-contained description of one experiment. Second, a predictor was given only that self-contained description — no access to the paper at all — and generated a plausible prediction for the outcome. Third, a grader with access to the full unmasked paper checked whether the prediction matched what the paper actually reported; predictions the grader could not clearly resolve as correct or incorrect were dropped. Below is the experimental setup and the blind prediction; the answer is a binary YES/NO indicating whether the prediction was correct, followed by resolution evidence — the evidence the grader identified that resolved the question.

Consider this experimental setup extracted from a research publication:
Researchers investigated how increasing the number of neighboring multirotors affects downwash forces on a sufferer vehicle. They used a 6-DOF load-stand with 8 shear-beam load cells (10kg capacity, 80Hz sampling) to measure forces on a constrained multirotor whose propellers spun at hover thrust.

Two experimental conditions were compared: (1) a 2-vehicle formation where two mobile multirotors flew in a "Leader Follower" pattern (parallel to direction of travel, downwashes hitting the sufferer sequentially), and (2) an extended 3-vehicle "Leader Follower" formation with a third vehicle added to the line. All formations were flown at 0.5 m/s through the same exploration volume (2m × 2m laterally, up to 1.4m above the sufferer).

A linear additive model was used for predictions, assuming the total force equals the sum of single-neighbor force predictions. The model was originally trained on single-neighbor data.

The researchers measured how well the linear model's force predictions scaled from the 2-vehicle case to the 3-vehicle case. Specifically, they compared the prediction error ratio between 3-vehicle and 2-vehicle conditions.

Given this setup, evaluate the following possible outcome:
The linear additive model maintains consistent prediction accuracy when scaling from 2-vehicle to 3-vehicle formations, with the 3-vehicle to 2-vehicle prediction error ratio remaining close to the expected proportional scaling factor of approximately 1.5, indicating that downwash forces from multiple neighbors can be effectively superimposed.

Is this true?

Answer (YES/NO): NO